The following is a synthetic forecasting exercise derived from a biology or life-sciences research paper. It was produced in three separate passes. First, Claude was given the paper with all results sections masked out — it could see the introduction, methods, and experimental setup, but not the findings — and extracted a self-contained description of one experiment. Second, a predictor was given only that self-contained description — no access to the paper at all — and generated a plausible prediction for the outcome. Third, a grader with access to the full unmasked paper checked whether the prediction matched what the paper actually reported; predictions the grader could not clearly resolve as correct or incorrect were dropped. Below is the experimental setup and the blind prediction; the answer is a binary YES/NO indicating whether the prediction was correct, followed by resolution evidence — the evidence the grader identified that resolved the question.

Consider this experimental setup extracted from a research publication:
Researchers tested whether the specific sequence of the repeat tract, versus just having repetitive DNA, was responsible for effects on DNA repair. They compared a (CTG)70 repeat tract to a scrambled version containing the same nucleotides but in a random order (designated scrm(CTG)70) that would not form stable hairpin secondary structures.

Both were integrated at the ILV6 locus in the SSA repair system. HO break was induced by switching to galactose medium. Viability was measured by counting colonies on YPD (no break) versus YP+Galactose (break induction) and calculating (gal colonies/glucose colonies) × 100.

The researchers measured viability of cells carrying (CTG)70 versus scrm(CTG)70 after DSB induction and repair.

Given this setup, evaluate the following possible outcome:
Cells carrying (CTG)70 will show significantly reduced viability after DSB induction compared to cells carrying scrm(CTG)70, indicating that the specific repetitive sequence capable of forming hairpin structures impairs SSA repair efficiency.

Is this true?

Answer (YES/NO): YES